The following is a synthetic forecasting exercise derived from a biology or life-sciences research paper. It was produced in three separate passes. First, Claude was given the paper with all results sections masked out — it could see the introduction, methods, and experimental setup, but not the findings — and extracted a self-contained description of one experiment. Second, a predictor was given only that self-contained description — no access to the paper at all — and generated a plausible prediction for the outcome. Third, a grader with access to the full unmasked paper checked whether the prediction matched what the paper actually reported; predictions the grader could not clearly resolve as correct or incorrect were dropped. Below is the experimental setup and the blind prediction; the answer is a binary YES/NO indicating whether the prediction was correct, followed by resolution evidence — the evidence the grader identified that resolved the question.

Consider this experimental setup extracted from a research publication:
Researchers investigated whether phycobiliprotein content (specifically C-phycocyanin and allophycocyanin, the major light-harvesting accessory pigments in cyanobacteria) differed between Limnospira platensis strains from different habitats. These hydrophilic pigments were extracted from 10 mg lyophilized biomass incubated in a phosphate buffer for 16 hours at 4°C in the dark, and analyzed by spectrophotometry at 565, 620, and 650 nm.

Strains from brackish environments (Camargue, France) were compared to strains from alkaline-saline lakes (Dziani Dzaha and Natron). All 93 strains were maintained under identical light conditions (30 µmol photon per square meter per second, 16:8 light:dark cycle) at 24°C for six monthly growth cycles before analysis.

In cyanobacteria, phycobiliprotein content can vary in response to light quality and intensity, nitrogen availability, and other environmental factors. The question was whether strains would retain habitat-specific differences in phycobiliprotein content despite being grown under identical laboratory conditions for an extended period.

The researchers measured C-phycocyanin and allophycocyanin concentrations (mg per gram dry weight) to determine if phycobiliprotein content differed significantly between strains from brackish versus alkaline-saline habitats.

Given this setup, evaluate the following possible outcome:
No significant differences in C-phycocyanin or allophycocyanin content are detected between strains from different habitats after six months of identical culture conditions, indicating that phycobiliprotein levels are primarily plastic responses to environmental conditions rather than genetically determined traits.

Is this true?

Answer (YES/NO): NO